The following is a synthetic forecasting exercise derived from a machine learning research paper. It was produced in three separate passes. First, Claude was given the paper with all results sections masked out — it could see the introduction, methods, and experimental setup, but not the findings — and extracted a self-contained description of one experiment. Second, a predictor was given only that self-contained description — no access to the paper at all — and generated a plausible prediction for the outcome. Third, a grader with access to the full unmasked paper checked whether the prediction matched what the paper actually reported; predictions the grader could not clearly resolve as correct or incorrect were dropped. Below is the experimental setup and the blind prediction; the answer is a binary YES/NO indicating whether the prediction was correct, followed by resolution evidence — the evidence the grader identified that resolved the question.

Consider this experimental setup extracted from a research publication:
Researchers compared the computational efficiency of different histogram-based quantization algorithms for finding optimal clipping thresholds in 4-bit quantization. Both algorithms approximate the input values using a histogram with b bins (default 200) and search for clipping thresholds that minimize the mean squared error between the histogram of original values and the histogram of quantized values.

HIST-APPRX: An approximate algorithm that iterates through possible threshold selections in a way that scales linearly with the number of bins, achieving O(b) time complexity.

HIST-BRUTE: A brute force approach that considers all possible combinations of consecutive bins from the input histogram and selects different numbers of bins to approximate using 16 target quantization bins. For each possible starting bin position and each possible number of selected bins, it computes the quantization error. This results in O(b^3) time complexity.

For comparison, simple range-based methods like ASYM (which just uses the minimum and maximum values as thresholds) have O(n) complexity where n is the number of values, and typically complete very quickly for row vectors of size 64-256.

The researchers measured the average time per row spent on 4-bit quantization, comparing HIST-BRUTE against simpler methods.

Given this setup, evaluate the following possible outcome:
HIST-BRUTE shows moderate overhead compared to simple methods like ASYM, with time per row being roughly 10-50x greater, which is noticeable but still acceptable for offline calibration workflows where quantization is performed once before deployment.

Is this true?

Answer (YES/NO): NO